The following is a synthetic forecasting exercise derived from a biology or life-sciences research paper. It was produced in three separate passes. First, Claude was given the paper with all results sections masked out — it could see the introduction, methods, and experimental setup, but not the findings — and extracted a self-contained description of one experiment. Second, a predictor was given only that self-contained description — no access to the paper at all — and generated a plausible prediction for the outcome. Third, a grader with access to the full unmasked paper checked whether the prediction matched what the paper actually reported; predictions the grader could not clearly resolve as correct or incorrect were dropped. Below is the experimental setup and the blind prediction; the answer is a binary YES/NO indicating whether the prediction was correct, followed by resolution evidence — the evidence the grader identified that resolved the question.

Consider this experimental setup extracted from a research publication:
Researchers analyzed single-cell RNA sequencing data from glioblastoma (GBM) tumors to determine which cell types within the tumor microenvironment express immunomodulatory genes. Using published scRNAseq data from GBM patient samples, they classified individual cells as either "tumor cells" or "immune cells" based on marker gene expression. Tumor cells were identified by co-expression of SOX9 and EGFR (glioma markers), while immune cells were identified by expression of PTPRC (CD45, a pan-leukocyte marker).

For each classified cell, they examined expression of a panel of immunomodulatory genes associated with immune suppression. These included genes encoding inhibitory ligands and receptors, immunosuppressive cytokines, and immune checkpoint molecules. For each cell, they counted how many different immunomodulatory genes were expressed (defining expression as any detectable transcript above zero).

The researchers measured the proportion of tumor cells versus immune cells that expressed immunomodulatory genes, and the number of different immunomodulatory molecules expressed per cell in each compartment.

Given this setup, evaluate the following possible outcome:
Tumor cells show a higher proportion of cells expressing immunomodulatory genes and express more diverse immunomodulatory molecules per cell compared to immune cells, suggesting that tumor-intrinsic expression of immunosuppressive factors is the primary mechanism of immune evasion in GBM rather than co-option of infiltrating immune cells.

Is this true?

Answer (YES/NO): NO